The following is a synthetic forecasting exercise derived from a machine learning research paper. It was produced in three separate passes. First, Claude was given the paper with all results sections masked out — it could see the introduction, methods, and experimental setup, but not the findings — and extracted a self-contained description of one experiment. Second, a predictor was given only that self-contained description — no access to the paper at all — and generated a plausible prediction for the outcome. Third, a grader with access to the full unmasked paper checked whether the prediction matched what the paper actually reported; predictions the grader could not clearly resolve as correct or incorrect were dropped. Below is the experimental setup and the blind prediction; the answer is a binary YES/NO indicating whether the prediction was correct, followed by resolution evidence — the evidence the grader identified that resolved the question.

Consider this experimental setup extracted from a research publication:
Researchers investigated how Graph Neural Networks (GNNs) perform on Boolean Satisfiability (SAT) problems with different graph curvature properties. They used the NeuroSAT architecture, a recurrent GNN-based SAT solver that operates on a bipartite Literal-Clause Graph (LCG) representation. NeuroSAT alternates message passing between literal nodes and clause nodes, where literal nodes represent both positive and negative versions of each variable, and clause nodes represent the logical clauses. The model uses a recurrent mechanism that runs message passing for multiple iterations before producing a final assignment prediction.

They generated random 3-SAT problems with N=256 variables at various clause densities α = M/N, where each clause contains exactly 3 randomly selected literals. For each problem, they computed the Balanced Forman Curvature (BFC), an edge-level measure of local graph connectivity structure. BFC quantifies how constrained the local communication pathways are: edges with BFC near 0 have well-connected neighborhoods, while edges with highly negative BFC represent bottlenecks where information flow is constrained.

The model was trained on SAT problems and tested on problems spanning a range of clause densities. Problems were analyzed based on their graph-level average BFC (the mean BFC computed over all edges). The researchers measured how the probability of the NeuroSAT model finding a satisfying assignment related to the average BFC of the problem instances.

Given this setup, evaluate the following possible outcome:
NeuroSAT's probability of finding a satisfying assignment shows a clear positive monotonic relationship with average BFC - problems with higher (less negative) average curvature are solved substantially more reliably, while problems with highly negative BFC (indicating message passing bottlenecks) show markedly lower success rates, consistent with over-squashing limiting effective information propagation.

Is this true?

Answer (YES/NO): YES